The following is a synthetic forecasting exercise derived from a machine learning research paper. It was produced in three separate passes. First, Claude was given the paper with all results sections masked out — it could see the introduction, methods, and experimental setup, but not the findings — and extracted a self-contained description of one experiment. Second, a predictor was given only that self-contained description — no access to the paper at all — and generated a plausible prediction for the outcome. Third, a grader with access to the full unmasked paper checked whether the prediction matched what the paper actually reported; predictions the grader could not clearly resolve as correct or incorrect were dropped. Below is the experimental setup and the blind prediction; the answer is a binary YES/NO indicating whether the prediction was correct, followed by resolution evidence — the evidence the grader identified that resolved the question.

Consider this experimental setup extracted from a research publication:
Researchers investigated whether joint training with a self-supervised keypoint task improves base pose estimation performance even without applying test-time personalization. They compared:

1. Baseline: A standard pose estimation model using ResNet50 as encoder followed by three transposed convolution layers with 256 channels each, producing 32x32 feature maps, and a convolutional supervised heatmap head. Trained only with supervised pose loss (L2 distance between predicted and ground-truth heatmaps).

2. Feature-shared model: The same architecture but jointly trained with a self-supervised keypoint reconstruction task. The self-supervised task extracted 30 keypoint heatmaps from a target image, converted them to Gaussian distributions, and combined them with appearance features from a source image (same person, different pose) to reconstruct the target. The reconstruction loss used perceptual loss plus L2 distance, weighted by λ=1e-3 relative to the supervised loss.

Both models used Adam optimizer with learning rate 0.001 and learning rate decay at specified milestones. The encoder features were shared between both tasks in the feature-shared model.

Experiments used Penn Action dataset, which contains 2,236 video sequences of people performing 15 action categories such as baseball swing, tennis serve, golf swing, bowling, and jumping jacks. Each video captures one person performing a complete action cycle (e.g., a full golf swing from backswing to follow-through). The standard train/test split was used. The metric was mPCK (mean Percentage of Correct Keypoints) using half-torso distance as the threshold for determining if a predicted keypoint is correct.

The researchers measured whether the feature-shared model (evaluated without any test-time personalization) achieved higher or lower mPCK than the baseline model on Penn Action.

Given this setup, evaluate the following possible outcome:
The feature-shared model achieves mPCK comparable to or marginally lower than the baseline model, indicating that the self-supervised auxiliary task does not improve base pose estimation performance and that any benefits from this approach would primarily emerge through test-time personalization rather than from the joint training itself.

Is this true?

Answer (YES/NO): NO